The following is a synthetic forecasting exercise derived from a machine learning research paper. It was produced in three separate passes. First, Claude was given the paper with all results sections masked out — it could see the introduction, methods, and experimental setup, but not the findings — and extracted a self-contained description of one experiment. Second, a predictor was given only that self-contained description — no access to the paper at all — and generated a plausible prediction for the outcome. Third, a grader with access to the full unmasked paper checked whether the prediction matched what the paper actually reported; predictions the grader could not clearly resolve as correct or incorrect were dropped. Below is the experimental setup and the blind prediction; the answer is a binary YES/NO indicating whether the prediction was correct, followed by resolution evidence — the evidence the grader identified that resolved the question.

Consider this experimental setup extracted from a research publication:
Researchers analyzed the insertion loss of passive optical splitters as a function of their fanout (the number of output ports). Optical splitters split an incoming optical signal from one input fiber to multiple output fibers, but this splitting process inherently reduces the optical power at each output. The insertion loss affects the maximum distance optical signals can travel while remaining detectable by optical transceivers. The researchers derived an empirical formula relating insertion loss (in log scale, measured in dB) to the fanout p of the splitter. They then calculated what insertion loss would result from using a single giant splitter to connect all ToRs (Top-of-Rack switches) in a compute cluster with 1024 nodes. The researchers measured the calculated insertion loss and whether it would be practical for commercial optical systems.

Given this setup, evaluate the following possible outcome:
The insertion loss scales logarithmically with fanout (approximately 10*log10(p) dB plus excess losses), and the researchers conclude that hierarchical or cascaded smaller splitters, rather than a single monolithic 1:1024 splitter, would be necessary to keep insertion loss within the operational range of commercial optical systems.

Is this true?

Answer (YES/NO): NO